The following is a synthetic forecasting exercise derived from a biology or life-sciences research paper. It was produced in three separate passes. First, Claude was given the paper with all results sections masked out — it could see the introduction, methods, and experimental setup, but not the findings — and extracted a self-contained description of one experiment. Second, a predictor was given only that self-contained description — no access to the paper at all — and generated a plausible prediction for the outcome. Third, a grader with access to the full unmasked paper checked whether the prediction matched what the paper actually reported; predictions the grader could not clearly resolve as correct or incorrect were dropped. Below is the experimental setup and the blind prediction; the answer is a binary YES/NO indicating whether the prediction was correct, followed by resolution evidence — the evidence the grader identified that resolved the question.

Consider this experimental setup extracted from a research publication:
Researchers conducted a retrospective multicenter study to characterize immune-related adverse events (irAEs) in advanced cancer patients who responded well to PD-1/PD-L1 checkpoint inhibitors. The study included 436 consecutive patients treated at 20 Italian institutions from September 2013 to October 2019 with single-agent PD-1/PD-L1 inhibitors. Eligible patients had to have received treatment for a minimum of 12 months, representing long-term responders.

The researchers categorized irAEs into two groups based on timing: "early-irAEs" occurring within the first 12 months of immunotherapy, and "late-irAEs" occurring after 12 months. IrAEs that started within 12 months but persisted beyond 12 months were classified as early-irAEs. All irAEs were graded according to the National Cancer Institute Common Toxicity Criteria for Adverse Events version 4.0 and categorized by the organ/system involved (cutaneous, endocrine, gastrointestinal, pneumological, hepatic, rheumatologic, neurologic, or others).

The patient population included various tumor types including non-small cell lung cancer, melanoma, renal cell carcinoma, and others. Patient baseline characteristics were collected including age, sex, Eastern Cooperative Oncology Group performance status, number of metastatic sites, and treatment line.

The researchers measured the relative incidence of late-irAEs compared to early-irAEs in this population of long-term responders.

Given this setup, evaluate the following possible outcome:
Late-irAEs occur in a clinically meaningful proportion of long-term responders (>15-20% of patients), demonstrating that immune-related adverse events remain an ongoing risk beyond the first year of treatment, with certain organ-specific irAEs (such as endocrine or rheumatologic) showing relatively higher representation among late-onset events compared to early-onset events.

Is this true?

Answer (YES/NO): NO